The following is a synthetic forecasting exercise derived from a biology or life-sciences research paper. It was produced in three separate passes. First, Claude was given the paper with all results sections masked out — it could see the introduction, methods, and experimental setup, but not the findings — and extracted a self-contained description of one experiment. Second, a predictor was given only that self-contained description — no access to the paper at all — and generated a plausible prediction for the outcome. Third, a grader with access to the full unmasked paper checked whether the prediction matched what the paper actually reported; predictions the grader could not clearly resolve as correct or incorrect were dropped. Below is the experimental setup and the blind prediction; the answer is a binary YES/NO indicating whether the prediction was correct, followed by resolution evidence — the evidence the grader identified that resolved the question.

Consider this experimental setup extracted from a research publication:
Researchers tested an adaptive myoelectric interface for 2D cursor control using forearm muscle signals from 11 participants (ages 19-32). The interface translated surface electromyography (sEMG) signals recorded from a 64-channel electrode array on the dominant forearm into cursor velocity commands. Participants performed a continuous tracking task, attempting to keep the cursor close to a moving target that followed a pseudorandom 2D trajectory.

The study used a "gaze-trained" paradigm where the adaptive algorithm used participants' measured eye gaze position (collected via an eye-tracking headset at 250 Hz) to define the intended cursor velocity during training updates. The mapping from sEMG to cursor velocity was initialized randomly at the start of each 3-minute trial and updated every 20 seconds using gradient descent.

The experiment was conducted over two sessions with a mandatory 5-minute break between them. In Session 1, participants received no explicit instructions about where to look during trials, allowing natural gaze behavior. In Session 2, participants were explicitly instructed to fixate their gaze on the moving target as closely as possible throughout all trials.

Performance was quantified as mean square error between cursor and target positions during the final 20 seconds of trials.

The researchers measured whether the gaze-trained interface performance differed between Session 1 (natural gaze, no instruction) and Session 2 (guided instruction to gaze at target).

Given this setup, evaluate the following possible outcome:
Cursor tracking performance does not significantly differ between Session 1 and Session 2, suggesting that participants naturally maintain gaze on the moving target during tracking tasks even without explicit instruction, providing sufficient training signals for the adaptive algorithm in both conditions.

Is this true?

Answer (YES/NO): YES